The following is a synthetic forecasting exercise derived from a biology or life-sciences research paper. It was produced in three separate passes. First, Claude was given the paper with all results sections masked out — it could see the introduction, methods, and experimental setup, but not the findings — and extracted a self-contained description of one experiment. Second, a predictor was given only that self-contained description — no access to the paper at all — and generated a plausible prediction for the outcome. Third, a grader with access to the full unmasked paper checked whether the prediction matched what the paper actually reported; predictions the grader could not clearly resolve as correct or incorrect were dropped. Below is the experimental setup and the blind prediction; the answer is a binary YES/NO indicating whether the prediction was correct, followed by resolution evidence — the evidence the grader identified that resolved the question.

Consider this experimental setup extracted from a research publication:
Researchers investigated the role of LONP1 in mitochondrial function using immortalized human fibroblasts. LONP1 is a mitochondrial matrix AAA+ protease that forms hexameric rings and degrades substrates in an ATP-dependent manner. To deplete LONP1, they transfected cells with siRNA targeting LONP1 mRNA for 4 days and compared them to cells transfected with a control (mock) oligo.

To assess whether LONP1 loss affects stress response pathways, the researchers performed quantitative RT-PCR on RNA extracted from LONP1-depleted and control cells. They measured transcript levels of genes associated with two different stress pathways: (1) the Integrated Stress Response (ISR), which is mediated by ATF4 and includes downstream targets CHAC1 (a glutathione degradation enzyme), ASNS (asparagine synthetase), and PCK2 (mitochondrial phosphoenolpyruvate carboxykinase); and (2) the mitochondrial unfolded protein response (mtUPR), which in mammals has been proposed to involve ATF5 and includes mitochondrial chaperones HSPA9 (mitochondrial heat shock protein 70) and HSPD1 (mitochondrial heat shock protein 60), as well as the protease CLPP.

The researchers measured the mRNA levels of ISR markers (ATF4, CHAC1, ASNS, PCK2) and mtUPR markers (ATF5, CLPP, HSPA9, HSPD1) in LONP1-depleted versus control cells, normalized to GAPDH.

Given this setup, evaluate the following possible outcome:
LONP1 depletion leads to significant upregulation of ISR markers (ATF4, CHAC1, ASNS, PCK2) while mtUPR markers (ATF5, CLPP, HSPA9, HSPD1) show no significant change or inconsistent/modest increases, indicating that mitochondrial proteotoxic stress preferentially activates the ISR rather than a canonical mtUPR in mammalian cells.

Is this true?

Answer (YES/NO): YES